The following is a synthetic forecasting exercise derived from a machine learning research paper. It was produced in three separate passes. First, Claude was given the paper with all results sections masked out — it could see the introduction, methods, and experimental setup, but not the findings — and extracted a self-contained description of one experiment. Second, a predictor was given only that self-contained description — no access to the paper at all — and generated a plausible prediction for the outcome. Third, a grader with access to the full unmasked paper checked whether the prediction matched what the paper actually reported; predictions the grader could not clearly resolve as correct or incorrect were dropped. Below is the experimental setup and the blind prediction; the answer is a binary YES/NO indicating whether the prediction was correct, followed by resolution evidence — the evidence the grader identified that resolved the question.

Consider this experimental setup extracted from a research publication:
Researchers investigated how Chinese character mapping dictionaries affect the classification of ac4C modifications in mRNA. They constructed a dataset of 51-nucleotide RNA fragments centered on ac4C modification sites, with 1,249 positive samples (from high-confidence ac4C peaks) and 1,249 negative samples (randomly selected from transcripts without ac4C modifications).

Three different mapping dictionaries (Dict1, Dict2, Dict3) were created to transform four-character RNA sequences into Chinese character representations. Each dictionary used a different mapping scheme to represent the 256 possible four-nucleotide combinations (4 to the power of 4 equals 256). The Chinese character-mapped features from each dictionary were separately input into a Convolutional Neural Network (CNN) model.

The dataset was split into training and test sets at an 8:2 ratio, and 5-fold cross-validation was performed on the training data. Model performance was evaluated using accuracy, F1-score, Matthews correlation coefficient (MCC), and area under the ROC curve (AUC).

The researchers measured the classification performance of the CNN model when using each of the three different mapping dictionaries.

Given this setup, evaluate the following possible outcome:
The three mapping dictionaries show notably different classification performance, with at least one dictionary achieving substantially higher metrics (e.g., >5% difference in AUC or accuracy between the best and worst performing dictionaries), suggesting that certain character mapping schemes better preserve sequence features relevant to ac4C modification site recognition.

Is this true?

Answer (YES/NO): NO